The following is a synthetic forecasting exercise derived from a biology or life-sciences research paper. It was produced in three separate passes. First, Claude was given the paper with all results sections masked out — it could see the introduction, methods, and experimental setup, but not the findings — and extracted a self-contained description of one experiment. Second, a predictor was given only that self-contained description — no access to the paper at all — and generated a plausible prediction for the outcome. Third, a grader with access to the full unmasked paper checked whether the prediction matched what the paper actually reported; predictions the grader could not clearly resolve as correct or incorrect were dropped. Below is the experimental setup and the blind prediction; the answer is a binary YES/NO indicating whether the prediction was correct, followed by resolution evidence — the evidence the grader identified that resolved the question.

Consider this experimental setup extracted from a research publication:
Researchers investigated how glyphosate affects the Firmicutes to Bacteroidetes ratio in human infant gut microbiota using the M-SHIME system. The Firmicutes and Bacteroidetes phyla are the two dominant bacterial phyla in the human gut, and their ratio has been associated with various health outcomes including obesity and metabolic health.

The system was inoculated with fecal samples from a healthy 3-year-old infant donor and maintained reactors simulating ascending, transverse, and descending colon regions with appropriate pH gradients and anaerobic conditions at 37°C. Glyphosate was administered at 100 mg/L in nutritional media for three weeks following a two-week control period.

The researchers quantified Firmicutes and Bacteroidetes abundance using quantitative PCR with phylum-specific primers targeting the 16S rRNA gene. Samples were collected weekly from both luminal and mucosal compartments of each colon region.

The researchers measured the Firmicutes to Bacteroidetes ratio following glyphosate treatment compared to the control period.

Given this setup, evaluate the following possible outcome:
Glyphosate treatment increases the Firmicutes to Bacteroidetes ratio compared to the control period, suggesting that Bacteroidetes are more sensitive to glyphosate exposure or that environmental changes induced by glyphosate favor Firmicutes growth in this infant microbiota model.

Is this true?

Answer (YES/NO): NO